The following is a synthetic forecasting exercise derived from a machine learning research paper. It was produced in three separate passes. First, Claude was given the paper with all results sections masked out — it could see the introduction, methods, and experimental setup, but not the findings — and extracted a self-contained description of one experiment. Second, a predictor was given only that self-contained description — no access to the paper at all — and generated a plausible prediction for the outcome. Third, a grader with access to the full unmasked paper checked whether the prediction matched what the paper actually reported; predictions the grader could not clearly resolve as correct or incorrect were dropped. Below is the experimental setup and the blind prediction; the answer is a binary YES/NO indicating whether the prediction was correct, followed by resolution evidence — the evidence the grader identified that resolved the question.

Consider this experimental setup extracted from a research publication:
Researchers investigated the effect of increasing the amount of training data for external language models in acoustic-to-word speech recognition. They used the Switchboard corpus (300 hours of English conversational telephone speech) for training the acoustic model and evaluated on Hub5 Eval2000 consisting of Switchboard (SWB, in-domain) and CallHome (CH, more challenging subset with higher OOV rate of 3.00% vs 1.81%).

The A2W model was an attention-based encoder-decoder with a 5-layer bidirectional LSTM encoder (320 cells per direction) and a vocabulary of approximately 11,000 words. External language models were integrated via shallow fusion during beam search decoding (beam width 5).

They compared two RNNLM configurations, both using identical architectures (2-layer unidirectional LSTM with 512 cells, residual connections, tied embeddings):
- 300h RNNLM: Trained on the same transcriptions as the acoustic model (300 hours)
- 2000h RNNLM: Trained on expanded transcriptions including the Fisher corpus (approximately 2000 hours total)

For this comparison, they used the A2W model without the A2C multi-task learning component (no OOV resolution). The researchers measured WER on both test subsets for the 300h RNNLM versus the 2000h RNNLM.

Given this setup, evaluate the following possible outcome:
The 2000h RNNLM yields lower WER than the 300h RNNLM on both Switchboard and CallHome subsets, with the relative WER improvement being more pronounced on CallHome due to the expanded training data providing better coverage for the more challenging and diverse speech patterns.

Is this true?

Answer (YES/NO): YES